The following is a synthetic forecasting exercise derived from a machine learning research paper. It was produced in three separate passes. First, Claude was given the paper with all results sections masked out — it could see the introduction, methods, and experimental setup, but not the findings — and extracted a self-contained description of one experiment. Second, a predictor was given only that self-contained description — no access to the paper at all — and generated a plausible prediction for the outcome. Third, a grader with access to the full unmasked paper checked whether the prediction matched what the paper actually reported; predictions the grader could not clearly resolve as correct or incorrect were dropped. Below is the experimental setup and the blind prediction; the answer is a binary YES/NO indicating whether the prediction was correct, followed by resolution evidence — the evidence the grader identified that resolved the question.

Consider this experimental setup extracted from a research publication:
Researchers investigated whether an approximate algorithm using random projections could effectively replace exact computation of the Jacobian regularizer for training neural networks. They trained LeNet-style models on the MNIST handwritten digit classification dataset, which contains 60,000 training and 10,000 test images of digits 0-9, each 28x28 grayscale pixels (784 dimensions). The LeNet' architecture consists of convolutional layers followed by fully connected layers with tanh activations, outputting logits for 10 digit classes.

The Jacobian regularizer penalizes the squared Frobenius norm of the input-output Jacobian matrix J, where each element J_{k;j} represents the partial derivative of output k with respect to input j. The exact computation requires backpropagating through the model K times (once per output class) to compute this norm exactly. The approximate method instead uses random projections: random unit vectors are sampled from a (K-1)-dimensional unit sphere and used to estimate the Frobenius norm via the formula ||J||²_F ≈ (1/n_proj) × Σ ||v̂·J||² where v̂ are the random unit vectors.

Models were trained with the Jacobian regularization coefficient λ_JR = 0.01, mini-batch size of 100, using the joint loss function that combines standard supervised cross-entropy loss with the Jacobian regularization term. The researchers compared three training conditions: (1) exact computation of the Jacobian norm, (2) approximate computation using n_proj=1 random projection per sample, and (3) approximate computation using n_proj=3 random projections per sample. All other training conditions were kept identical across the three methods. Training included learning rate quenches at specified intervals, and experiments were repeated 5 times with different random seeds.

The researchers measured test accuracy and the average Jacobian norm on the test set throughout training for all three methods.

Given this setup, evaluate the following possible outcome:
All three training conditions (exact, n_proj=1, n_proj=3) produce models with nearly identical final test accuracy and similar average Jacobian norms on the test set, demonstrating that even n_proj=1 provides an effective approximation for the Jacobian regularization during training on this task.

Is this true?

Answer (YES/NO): YES